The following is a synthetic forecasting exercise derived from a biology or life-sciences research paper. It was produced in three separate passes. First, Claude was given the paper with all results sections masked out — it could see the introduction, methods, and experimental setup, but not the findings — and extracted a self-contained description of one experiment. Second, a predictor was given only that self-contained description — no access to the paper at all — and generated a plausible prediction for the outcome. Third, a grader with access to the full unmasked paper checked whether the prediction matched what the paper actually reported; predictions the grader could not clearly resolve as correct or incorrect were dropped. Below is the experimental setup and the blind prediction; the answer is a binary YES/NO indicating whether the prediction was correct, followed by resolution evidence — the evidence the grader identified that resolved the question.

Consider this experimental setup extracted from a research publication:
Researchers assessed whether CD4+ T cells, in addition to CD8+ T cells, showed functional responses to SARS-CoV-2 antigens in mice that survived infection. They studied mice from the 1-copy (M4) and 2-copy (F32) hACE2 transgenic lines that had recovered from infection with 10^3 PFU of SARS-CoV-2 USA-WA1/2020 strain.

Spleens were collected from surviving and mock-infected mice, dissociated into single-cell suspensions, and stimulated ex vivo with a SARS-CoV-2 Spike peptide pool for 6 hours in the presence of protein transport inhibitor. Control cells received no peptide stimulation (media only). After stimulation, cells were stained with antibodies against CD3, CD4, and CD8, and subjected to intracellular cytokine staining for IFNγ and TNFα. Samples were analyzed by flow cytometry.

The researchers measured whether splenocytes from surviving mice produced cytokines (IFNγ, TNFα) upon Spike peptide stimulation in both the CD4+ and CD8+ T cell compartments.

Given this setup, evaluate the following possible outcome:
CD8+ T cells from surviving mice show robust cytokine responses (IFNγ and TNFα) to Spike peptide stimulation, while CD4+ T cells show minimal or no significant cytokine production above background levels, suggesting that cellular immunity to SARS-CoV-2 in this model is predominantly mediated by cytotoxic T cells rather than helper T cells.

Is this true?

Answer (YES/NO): NO